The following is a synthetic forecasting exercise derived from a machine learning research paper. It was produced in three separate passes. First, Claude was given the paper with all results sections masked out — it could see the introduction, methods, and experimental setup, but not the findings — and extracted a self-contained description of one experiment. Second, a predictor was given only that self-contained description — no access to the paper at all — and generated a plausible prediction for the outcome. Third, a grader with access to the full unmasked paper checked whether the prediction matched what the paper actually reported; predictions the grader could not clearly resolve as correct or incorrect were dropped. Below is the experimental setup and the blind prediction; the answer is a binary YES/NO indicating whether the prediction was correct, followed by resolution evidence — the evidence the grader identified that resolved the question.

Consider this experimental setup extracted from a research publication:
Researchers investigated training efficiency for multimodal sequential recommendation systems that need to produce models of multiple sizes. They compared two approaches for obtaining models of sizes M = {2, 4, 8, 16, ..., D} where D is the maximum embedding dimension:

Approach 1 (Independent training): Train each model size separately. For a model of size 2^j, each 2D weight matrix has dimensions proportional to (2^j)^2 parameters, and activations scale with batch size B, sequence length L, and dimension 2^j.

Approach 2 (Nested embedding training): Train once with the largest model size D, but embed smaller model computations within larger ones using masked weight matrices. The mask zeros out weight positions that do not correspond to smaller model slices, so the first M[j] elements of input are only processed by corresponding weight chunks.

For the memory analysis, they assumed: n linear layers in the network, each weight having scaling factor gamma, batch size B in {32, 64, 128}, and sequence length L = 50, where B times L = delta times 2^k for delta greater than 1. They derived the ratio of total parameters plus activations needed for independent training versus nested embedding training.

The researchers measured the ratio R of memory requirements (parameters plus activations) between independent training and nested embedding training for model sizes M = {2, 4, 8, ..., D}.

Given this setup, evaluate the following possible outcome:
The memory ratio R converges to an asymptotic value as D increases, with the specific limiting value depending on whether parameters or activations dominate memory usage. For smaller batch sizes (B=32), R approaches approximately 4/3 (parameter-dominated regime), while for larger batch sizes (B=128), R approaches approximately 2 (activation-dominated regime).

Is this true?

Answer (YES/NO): NO